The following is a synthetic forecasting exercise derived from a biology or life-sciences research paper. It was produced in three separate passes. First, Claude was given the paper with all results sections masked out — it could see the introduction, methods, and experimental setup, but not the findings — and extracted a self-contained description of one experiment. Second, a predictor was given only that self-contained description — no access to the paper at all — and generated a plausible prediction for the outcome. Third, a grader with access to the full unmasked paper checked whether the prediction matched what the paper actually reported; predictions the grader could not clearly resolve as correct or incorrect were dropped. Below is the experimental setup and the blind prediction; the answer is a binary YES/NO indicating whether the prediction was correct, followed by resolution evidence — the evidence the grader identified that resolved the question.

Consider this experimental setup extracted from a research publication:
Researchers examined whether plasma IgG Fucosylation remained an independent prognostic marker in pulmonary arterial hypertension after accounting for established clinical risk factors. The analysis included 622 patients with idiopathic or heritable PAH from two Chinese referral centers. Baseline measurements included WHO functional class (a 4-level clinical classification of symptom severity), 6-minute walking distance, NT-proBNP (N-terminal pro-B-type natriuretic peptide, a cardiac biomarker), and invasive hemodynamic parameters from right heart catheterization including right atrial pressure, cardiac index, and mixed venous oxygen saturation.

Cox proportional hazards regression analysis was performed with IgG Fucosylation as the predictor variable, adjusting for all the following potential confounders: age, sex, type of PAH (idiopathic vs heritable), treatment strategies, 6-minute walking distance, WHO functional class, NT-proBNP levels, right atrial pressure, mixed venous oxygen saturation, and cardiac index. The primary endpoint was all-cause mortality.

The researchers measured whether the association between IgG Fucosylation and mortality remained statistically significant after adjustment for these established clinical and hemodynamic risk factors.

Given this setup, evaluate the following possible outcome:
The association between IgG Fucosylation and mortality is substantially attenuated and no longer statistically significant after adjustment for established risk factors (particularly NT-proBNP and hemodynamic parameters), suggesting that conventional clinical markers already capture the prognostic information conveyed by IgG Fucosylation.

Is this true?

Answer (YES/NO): NO